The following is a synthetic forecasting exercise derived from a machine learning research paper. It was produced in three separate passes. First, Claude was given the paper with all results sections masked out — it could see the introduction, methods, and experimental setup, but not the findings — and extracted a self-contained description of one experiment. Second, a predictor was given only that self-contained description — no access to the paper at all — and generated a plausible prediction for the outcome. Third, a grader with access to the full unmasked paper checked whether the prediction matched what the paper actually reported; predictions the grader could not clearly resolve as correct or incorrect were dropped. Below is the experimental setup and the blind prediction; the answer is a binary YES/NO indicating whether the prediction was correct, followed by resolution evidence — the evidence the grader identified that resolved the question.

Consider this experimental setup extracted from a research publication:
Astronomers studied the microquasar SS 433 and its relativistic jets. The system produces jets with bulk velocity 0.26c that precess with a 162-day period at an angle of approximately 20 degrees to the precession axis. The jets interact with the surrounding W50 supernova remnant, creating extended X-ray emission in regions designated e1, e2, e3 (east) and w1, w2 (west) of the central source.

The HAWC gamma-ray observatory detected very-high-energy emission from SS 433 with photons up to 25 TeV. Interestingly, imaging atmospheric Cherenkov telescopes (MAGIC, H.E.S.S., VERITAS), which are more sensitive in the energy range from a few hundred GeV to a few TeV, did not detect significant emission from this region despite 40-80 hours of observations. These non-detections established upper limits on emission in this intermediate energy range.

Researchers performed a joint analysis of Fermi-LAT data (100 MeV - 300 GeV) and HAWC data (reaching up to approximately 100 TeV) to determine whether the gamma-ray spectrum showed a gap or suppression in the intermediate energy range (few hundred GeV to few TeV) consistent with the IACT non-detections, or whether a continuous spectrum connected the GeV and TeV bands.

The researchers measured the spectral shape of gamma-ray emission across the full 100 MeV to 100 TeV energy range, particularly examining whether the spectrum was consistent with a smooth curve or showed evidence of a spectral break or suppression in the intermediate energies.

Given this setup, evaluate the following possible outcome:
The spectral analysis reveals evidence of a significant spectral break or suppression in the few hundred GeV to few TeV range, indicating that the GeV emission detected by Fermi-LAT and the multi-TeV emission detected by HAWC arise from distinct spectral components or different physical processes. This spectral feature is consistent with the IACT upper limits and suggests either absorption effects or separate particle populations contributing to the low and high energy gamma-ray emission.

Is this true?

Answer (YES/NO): NO